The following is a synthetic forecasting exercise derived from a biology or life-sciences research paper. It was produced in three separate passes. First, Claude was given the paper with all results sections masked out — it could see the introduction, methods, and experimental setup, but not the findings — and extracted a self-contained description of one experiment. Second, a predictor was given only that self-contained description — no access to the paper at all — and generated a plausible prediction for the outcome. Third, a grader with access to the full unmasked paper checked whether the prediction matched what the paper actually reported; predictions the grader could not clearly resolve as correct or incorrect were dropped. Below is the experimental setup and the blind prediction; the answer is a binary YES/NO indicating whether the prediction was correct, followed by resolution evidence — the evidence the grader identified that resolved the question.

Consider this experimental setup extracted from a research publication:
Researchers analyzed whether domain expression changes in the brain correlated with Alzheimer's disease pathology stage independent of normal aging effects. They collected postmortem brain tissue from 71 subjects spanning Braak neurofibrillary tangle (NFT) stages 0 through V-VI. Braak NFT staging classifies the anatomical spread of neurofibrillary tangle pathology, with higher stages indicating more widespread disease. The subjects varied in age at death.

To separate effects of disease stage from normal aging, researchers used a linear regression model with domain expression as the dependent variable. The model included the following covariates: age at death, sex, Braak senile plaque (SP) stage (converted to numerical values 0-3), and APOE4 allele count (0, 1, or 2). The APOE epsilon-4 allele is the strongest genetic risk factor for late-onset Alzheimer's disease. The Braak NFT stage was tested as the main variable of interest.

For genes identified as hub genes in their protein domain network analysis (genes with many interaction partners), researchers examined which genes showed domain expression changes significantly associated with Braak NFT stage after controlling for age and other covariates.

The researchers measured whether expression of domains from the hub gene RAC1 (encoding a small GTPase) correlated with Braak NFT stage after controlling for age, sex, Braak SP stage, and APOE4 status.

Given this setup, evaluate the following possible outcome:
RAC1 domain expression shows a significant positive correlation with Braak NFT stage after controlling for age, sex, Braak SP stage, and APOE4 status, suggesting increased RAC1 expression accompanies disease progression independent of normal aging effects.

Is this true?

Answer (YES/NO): NO